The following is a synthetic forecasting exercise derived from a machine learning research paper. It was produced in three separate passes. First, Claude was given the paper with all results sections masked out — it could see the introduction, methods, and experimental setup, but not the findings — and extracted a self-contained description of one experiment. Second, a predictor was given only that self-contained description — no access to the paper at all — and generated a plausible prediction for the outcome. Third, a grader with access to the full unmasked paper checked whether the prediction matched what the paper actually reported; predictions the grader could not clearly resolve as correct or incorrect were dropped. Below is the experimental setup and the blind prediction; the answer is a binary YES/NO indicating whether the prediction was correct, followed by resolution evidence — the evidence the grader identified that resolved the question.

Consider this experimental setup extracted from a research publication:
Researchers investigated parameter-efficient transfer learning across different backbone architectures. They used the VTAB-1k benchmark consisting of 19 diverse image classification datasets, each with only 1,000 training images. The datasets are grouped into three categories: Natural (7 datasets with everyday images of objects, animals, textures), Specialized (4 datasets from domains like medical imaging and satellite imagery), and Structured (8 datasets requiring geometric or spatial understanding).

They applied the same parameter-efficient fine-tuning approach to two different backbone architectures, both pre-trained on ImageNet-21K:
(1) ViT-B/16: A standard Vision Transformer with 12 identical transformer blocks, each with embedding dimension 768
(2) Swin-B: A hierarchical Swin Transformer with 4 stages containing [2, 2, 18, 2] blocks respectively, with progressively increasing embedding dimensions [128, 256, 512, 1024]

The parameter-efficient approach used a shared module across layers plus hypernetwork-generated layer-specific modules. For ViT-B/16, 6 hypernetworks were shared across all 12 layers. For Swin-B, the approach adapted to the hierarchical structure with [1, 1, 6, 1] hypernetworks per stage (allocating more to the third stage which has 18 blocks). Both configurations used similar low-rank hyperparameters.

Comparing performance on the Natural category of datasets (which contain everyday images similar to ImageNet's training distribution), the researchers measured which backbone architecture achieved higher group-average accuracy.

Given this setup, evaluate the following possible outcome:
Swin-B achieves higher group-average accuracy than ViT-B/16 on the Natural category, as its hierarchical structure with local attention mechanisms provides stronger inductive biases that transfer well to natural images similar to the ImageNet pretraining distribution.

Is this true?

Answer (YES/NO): YES